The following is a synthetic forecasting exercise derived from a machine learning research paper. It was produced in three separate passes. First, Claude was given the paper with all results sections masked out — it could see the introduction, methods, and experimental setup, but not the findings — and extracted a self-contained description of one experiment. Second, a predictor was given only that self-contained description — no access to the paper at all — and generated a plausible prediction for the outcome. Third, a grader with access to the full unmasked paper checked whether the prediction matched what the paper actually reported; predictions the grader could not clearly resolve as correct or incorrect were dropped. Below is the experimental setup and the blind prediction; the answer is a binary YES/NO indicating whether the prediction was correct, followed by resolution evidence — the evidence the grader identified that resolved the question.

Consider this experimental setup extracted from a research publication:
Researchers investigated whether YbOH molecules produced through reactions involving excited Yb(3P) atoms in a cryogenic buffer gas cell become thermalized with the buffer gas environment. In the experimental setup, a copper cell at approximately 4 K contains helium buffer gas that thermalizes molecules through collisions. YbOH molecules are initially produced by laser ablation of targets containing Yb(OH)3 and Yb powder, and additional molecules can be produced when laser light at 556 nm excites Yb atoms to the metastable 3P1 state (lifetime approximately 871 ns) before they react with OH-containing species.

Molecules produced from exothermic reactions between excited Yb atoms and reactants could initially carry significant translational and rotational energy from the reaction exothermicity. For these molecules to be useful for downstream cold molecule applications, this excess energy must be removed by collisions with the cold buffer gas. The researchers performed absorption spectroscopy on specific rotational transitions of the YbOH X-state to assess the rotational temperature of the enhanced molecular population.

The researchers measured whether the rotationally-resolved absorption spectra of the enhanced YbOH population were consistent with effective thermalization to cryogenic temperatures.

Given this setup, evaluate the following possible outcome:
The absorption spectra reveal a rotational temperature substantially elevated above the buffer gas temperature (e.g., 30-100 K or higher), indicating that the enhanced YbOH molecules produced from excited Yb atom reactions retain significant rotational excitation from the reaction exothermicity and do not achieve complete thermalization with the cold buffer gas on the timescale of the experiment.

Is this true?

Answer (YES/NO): NO